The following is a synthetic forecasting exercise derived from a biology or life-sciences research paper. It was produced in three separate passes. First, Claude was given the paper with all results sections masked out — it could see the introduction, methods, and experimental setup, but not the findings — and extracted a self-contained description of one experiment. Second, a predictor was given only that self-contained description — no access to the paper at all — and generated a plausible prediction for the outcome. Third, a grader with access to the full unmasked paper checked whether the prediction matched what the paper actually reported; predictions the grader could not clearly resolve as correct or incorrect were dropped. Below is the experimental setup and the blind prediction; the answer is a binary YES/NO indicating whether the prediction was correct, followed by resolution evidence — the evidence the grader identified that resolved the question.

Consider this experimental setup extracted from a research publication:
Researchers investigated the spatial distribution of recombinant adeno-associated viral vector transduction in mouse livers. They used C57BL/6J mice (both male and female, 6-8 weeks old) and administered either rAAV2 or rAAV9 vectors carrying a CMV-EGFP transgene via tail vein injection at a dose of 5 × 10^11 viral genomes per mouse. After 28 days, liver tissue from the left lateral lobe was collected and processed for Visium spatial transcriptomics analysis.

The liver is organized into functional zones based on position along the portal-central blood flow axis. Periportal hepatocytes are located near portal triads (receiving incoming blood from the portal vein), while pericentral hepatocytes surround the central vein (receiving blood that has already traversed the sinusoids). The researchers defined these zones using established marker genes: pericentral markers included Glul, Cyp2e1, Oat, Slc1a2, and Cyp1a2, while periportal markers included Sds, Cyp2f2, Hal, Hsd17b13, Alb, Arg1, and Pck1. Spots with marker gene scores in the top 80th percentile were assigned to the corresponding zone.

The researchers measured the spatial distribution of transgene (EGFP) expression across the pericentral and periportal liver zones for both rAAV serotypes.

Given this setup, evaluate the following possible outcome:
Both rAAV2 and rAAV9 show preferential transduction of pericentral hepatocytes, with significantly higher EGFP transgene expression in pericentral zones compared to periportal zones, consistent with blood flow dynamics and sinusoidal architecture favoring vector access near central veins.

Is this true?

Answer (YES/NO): NO